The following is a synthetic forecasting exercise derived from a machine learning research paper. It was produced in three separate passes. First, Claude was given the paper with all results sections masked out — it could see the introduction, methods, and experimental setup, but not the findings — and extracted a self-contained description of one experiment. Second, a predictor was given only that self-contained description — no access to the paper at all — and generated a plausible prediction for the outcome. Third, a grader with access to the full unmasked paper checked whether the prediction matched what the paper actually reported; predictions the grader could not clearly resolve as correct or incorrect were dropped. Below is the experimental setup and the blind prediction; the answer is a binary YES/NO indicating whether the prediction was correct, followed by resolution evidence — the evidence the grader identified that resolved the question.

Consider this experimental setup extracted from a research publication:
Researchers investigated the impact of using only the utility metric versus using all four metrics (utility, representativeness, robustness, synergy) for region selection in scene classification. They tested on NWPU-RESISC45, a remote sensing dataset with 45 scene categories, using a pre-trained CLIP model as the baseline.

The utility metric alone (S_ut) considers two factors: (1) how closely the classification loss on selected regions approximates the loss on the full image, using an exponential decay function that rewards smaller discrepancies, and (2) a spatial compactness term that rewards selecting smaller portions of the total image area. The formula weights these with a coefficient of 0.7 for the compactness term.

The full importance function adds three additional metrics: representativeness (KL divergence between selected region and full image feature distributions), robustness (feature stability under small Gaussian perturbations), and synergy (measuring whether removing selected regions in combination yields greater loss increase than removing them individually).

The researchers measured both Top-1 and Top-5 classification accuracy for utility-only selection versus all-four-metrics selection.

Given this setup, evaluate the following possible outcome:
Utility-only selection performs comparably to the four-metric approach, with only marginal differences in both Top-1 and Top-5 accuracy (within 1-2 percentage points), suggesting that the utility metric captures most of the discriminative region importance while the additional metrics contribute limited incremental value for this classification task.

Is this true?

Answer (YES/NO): NO